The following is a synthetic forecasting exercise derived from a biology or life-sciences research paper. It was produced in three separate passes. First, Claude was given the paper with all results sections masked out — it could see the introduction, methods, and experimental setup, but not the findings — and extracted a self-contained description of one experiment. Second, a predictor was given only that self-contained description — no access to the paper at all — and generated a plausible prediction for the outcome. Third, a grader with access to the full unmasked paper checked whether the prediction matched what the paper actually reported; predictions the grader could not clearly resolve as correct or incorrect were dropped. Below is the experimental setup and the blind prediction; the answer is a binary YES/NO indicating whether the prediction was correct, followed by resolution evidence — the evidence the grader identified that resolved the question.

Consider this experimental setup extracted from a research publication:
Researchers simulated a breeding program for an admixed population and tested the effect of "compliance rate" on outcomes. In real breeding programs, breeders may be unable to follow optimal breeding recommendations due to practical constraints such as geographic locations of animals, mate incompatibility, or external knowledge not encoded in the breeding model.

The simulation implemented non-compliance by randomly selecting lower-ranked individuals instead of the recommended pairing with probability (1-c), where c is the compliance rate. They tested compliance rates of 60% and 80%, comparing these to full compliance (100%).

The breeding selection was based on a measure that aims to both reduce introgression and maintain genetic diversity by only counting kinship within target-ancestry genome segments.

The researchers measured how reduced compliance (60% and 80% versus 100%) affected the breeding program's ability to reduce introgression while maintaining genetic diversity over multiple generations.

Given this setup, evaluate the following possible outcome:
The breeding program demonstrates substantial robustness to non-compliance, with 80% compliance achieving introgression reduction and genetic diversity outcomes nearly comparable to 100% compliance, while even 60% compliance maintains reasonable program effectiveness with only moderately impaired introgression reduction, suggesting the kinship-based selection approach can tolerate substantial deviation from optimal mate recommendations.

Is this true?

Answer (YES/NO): YES